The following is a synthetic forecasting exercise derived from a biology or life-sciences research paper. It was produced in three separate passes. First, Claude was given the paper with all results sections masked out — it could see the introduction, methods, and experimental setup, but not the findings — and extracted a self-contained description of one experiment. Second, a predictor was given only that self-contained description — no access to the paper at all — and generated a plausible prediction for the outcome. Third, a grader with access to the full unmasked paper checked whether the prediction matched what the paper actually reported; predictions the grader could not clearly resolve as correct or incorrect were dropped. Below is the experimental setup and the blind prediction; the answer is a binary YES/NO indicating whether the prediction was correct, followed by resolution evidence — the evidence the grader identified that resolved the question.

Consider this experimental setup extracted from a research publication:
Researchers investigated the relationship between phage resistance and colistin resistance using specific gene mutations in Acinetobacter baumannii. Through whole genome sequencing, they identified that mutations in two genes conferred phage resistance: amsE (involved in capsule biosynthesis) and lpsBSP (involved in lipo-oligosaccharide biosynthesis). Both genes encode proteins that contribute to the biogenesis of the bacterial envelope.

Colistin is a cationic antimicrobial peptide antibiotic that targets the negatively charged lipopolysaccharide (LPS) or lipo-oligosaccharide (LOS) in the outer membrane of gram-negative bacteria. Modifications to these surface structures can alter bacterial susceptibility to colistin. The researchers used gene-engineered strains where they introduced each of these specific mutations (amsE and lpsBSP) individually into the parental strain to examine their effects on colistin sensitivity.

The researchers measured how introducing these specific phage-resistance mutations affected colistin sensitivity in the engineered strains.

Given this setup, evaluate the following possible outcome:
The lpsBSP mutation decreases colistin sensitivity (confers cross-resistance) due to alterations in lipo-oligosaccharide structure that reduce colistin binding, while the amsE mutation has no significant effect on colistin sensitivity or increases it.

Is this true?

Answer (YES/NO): NO